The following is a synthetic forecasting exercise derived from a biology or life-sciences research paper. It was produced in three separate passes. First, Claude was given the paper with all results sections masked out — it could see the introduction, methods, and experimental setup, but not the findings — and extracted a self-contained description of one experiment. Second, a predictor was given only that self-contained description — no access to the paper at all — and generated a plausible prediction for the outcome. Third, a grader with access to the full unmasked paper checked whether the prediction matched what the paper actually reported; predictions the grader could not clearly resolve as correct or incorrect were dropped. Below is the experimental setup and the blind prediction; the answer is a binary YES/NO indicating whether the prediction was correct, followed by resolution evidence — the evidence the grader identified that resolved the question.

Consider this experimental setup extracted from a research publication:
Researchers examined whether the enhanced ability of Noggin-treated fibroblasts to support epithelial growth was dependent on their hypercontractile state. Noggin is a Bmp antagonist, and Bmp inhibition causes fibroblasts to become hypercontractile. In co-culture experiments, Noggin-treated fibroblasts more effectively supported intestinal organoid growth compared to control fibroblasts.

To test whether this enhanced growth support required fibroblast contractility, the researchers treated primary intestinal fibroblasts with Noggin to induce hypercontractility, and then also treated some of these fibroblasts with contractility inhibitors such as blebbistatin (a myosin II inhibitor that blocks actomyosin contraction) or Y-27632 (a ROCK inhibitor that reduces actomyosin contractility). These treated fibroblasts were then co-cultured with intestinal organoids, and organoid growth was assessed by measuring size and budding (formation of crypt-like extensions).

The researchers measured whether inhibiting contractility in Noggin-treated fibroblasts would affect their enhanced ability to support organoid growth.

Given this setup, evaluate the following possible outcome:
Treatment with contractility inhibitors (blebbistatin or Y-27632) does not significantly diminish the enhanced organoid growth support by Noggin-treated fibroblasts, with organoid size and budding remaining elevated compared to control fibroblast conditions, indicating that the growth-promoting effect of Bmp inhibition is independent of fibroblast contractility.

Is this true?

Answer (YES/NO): NO